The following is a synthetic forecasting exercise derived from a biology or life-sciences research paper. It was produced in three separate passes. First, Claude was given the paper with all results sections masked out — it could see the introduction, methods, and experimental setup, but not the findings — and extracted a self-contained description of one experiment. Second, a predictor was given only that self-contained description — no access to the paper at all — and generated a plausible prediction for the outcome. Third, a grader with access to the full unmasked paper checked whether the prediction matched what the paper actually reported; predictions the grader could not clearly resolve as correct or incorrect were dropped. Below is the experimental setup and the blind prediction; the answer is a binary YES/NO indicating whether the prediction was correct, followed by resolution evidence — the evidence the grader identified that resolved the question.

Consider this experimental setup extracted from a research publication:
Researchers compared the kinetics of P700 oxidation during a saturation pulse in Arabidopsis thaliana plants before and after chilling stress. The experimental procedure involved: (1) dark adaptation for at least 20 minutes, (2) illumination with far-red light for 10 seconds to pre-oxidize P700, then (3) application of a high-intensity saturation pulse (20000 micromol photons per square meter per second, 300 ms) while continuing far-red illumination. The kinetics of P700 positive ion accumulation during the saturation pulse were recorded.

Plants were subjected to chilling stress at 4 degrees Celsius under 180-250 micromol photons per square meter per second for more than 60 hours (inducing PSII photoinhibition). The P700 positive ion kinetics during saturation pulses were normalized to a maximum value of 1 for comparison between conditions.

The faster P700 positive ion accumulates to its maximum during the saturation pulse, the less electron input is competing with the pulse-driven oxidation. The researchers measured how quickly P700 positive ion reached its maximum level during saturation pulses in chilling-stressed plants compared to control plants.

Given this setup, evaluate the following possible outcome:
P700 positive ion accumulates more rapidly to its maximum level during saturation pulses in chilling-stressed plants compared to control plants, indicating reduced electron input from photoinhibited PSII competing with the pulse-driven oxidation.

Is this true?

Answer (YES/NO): YES